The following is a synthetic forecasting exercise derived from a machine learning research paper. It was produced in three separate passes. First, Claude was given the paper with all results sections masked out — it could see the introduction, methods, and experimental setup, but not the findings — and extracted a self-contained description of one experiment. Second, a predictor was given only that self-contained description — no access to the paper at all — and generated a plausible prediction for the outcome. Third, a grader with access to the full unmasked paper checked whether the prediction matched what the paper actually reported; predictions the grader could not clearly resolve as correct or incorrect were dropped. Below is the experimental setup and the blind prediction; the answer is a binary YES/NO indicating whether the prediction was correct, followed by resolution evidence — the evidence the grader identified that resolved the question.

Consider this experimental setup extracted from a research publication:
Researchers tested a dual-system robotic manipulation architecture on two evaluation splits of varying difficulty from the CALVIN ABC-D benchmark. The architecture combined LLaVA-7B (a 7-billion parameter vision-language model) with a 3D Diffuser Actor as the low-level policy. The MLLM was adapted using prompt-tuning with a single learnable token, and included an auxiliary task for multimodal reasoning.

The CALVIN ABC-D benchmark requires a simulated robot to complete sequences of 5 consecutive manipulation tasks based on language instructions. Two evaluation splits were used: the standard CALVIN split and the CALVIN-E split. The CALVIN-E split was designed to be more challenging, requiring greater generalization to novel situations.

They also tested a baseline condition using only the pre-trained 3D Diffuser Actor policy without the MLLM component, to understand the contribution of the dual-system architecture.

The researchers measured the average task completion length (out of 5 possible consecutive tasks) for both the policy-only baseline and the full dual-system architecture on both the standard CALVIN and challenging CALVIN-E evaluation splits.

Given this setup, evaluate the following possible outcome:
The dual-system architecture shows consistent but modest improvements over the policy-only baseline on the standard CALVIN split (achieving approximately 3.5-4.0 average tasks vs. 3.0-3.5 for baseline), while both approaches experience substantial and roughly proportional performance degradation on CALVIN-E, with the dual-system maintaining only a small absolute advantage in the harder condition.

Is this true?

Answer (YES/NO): NO